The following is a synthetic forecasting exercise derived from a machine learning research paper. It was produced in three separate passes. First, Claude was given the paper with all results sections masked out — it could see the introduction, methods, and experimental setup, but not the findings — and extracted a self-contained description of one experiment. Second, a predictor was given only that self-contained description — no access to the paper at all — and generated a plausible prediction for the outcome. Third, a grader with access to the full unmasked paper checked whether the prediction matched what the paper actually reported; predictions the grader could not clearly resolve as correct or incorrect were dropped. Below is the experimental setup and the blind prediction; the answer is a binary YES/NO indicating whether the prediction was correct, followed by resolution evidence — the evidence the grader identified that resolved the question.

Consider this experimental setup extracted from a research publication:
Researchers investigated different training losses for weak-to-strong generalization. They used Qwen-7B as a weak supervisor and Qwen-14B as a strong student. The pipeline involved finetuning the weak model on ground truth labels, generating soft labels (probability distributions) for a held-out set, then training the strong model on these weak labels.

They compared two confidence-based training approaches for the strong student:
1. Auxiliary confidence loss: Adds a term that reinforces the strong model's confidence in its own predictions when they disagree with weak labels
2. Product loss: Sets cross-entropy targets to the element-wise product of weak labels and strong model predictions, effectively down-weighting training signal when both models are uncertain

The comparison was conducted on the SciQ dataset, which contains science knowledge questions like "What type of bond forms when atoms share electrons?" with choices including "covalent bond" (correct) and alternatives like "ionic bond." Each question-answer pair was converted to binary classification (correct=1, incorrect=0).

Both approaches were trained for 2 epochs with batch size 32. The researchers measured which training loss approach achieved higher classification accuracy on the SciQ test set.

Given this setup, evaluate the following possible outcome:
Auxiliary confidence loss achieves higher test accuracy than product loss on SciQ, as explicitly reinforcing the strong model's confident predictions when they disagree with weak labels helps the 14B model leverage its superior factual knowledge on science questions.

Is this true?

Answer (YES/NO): NO